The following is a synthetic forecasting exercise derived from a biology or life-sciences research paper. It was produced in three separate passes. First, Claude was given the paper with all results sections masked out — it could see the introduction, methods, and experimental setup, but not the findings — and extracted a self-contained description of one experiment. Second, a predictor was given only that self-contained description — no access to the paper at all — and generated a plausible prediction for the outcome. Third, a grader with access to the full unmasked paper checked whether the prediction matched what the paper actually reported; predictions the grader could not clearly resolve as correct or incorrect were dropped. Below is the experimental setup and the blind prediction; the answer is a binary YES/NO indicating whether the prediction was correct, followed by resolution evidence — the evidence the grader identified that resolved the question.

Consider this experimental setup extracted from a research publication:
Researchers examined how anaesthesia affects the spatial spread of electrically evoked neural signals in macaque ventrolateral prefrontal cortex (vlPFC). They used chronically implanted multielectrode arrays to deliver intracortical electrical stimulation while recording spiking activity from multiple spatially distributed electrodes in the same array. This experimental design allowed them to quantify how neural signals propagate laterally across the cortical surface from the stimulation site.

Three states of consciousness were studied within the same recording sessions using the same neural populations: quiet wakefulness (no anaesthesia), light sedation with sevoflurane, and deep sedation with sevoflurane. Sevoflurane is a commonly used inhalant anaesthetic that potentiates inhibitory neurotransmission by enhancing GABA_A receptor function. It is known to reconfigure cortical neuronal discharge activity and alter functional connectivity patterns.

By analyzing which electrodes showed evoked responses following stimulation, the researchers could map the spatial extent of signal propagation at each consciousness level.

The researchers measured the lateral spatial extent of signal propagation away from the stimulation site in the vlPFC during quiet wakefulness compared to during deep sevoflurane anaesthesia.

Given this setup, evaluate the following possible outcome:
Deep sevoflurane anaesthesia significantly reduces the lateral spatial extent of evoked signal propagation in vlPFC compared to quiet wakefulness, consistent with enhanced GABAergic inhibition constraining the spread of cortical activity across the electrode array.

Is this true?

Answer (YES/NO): YES